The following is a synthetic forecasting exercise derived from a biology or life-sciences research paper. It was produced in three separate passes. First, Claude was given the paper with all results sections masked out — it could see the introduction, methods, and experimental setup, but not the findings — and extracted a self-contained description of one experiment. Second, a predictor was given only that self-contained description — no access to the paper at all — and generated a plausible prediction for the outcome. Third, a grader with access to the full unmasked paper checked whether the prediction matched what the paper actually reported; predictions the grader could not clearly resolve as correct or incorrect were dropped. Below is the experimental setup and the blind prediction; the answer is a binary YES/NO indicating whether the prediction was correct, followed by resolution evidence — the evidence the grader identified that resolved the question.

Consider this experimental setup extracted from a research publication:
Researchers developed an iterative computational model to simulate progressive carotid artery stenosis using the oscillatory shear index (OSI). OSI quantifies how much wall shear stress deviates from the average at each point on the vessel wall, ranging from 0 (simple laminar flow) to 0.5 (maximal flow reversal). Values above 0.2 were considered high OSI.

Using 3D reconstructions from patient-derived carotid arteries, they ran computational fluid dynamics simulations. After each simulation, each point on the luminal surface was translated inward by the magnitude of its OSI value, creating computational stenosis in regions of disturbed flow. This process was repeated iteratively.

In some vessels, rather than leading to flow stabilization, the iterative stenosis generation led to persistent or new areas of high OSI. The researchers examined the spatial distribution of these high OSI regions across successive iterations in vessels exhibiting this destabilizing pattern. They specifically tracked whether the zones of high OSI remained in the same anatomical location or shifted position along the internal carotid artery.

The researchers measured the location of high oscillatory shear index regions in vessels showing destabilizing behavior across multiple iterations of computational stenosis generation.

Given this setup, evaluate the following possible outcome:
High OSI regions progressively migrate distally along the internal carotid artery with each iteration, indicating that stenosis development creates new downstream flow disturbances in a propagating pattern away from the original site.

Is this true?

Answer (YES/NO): YES